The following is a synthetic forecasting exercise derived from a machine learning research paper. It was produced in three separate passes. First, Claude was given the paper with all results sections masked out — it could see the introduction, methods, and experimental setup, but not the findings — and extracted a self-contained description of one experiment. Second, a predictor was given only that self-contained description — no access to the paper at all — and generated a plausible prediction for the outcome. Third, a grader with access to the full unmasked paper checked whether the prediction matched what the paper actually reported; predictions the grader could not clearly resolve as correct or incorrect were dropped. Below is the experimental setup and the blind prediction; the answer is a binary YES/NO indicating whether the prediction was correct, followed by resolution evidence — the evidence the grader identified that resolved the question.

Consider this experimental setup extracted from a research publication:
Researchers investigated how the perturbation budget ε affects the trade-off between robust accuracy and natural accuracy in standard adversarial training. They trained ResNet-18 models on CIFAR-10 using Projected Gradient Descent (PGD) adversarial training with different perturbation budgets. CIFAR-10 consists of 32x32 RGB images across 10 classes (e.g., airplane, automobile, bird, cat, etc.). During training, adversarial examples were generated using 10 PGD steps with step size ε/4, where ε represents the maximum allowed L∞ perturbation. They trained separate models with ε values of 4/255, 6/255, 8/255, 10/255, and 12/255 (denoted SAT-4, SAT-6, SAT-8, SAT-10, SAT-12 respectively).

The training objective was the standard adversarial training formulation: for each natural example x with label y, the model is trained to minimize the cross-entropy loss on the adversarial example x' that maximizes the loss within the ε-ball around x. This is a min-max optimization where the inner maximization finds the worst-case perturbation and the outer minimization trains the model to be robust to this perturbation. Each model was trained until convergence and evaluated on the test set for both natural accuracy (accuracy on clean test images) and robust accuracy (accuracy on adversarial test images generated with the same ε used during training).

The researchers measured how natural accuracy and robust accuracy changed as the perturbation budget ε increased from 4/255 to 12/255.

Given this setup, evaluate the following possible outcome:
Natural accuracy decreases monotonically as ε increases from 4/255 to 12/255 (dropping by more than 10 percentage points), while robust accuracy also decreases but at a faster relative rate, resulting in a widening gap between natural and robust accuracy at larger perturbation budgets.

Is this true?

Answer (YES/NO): NO